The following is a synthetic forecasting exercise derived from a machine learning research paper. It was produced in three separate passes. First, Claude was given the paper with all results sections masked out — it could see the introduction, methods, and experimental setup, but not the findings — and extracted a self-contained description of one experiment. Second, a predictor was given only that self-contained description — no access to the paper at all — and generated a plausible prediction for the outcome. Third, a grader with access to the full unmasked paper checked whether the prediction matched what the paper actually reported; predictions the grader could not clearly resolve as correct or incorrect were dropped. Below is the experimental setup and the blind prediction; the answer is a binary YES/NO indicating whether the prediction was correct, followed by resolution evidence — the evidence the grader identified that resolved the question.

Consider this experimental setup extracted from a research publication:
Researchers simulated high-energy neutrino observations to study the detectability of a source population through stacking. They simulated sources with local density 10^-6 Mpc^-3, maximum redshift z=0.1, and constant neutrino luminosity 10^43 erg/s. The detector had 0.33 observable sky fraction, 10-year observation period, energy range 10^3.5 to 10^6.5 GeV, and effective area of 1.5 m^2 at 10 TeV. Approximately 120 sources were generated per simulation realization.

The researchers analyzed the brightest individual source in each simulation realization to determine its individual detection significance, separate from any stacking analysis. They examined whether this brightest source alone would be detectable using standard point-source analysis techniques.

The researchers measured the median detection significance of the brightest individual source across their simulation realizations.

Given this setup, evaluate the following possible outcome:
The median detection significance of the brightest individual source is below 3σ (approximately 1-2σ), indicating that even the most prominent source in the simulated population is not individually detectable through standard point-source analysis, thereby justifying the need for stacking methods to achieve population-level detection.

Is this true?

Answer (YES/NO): YES